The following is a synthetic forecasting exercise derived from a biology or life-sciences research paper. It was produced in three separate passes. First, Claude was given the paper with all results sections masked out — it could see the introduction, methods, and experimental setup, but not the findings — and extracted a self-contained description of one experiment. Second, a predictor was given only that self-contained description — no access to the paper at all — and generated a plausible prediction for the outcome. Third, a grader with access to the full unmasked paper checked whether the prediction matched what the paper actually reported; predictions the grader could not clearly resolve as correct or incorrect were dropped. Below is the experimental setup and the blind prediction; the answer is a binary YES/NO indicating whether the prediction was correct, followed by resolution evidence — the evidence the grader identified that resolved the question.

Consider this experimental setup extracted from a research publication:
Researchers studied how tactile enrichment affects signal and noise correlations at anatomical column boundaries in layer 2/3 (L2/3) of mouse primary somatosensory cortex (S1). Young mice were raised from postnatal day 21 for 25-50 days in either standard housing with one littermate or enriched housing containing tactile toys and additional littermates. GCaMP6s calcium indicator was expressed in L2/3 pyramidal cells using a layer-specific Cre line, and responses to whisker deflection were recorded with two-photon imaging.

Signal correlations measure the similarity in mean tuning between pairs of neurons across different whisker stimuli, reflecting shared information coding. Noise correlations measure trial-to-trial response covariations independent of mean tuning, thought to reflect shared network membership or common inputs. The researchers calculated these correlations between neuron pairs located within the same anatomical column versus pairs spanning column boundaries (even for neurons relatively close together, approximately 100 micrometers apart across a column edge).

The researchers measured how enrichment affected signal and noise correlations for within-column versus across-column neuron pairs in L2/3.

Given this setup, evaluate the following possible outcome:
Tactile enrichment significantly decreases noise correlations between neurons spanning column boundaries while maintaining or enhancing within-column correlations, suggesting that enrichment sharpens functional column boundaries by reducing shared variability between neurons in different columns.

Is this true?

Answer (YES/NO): NO